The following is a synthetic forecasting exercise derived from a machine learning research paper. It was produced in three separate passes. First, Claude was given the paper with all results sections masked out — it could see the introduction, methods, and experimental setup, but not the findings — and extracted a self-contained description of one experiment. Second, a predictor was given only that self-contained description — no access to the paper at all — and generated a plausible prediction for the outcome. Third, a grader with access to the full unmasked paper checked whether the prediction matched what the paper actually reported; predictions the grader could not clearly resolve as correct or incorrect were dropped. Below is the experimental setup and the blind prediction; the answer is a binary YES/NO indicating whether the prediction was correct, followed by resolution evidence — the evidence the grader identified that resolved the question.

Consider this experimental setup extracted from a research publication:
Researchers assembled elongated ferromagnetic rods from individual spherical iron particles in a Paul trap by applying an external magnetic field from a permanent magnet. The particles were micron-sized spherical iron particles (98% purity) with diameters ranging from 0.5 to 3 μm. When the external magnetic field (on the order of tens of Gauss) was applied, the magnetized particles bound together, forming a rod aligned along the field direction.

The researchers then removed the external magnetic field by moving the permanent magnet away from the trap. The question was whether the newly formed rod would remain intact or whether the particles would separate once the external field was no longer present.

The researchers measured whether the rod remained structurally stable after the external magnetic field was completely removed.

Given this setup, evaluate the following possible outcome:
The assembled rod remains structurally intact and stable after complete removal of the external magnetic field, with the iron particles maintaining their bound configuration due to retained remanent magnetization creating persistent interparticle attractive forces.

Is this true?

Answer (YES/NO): YES